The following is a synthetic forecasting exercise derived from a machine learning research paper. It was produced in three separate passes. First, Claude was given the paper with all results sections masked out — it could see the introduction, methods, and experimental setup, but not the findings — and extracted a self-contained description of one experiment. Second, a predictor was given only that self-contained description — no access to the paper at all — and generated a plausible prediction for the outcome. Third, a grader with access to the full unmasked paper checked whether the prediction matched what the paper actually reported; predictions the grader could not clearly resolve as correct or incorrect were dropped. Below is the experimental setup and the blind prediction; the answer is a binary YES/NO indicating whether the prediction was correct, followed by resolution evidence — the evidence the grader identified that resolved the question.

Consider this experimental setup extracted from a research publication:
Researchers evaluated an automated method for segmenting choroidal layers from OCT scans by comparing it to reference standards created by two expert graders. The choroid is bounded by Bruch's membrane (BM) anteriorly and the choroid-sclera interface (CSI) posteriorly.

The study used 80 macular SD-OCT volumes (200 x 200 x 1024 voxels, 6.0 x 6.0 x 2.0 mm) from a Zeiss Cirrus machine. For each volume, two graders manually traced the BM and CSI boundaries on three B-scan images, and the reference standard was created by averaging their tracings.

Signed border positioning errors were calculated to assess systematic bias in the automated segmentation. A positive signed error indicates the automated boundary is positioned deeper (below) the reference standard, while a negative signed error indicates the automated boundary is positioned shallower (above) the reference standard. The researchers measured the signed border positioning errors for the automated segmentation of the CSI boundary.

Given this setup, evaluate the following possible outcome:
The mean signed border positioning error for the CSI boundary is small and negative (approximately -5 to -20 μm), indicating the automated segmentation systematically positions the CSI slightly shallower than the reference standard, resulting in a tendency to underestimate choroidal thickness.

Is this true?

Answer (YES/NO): NO